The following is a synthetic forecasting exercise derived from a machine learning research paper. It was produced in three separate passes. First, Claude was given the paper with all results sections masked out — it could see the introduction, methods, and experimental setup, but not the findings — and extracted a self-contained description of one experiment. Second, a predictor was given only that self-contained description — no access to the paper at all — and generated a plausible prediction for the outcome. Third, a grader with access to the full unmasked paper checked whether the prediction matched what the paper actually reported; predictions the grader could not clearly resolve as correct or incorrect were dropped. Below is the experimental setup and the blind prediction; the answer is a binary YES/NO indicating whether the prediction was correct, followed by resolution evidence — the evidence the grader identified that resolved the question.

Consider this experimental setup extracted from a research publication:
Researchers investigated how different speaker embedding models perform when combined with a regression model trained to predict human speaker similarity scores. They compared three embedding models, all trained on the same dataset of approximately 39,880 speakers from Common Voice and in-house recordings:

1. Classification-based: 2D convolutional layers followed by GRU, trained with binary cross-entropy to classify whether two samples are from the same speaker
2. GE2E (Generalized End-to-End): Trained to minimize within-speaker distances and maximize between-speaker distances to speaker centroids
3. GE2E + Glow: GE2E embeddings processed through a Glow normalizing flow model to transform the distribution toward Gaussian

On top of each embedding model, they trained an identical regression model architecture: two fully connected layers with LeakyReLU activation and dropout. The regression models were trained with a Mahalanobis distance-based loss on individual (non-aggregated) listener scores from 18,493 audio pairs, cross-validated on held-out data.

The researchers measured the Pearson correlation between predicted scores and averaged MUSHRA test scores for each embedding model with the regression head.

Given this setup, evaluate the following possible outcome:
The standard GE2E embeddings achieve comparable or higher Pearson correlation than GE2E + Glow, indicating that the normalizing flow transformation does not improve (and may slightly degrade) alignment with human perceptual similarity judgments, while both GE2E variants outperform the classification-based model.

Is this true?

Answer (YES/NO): NO